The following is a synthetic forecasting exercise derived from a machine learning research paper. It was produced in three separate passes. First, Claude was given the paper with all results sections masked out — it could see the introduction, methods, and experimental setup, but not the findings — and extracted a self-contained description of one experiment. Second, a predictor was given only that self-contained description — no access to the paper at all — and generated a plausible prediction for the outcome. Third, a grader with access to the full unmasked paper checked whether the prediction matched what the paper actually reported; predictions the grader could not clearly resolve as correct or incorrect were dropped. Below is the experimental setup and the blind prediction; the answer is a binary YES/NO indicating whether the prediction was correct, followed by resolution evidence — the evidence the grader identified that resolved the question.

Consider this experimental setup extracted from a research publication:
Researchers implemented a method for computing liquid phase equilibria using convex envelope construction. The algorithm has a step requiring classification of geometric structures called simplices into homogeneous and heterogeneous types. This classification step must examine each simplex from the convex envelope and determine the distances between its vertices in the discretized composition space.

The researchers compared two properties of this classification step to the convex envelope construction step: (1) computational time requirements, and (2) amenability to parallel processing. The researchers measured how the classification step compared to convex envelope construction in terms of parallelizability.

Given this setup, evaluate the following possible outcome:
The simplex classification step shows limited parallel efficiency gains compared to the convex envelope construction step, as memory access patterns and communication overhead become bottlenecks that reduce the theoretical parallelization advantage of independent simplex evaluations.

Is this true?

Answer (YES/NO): NO